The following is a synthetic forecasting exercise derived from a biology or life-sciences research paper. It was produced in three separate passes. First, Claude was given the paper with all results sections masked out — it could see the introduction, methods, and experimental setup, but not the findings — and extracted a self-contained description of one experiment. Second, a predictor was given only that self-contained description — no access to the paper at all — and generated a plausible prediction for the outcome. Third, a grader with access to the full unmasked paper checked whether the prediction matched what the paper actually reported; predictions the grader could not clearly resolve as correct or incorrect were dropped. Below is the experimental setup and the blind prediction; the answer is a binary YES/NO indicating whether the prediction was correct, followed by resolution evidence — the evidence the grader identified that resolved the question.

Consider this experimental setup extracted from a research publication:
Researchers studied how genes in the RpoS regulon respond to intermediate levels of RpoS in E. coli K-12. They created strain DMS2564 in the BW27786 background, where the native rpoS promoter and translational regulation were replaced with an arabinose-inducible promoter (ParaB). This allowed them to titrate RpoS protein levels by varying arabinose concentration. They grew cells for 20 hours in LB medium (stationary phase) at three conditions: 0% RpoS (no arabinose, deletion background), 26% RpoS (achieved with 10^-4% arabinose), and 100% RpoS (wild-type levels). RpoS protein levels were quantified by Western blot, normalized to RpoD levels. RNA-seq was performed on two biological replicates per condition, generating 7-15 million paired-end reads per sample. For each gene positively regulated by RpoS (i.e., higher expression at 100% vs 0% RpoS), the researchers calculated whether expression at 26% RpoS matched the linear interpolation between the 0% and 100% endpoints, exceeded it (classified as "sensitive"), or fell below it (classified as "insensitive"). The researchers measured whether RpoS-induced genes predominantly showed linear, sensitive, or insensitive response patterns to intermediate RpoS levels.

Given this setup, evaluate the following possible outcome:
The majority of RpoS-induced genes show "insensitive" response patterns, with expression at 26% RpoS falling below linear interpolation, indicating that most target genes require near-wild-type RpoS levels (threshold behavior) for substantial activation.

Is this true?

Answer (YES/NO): NO